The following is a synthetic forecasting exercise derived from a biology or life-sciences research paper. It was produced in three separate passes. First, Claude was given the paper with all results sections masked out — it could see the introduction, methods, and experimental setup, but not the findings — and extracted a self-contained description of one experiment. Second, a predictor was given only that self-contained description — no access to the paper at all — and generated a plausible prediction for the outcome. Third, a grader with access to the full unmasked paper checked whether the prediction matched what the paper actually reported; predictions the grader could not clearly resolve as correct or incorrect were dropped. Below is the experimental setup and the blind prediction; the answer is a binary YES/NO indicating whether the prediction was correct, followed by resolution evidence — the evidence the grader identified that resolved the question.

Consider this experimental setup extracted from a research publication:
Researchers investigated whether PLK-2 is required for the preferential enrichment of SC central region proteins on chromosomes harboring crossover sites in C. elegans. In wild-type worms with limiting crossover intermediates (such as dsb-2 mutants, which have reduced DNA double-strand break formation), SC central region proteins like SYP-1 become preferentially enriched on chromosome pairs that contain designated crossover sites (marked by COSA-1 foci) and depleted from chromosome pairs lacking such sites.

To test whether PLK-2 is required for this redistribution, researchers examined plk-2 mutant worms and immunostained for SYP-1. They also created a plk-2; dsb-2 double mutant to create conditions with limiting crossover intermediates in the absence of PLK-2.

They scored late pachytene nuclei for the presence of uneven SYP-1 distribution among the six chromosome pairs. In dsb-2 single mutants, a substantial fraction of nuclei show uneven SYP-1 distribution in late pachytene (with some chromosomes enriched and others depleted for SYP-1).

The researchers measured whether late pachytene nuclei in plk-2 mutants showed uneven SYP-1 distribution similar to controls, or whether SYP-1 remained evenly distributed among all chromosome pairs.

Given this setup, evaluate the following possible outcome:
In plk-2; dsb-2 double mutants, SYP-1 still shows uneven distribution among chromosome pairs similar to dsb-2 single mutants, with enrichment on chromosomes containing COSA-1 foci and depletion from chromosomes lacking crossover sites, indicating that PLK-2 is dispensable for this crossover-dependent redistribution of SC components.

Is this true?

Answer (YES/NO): NO